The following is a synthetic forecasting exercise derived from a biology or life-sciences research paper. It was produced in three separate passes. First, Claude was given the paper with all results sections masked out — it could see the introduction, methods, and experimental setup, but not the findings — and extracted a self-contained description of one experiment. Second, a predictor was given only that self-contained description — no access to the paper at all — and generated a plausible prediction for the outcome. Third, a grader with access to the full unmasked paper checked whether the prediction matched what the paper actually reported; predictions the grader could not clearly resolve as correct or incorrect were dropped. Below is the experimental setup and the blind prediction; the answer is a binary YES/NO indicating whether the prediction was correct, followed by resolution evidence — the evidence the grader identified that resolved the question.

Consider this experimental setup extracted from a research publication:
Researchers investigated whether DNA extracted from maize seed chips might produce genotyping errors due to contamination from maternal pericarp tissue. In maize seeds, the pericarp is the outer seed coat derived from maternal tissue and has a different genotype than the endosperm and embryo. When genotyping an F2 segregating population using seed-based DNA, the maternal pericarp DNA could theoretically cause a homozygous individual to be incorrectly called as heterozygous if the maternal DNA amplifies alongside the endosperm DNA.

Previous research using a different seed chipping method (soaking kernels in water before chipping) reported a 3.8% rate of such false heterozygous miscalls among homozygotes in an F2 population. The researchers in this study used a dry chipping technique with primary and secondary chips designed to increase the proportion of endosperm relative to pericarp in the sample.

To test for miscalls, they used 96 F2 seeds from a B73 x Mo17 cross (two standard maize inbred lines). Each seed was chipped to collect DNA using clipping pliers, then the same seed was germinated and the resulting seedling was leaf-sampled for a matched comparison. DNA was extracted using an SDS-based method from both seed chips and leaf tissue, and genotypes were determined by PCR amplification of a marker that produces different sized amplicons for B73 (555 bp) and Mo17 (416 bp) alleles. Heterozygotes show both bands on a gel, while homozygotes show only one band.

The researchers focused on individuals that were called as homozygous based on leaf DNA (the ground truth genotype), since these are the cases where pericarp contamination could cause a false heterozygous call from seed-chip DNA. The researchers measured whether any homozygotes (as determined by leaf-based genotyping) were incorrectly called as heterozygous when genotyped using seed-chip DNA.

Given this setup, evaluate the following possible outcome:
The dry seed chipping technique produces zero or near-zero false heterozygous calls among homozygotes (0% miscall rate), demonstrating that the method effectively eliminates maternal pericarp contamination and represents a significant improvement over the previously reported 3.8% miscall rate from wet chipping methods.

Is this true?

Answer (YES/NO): YES